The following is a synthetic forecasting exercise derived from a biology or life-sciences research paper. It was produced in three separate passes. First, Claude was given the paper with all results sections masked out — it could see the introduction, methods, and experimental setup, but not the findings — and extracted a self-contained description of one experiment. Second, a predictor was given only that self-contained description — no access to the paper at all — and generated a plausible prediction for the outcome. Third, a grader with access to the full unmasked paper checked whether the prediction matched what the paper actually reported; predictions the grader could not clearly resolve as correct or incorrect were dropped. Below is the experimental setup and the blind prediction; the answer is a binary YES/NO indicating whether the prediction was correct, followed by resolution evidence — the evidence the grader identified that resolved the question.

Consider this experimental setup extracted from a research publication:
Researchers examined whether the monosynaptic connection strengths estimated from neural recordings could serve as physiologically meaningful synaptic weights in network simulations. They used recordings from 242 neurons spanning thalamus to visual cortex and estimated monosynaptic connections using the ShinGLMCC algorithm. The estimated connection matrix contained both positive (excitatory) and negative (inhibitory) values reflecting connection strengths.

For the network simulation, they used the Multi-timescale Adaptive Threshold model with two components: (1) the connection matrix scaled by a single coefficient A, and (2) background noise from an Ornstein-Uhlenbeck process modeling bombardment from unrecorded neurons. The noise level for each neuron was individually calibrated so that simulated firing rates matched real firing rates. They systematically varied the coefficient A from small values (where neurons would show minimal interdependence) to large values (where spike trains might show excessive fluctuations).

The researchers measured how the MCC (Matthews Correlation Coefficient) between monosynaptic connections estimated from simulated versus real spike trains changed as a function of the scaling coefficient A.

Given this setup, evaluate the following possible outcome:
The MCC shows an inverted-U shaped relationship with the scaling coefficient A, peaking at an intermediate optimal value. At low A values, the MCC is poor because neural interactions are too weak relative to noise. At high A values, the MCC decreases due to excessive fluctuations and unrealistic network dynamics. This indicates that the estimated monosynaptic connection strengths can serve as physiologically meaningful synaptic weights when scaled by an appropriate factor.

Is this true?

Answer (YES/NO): YES